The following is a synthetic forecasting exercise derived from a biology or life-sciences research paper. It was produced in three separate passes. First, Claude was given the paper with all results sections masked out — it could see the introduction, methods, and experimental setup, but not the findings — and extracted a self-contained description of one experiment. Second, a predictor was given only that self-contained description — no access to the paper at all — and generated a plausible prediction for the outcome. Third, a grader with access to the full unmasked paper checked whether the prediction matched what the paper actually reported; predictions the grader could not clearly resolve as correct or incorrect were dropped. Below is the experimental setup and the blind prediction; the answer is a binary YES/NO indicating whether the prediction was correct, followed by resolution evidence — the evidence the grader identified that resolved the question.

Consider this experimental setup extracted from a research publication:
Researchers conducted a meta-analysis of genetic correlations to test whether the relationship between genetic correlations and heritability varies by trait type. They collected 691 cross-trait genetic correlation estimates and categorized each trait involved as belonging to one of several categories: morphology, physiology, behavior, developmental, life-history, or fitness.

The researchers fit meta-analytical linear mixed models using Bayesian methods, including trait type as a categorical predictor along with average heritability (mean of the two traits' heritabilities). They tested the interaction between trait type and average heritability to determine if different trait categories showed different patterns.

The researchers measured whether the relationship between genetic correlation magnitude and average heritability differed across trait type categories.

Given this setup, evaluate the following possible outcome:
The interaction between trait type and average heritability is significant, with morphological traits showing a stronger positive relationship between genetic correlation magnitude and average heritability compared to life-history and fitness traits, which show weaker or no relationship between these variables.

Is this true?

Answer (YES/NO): NO